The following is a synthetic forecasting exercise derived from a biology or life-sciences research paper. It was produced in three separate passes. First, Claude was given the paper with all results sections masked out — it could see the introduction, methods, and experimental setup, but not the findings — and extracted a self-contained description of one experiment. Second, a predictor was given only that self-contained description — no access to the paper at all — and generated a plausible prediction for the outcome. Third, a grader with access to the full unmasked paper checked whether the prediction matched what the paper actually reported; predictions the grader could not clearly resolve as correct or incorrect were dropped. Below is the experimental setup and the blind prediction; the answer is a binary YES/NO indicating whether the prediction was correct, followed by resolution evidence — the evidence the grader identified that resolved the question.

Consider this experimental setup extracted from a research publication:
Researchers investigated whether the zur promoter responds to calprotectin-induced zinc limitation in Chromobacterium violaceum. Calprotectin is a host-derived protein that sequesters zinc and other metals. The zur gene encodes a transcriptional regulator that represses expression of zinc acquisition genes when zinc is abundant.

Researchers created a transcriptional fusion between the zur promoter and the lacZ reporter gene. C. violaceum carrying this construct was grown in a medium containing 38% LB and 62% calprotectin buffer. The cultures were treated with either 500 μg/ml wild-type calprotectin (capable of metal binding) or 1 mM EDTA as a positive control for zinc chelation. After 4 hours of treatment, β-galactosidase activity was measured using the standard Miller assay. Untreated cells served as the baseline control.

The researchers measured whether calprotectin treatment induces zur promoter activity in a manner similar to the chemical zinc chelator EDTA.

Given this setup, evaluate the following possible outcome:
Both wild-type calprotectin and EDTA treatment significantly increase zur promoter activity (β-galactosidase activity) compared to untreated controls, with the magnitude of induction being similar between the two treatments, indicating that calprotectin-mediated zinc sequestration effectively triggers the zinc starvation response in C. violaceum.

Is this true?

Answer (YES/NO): YES